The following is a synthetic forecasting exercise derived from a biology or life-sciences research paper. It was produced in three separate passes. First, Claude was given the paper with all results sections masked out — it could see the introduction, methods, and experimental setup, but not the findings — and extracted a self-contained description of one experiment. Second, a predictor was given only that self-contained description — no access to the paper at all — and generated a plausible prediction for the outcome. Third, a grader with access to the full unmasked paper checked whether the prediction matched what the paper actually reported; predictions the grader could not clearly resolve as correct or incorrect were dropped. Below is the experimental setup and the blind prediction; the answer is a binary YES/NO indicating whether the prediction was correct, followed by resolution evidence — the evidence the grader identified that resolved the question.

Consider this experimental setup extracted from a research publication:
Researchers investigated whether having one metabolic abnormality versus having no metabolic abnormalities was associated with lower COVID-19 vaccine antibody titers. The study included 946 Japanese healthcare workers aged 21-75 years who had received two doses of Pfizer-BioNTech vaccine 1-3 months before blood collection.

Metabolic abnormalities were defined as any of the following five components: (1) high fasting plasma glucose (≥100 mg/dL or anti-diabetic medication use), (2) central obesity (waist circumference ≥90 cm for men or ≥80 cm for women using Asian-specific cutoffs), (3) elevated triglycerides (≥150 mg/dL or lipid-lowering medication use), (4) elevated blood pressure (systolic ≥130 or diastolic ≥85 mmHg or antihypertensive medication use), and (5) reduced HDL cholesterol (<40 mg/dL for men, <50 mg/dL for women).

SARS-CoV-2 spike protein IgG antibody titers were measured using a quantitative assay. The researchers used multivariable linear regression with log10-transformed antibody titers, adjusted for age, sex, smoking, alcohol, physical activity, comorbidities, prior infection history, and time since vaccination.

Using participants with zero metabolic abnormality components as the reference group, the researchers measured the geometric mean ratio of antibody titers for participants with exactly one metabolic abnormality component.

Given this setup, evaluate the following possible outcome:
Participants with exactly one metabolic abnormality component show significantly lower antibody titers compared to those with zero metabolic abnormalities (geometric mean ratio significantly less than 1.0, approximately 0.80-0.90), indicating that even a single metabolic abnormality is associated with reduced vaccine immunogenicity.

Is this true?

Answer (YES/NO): NO